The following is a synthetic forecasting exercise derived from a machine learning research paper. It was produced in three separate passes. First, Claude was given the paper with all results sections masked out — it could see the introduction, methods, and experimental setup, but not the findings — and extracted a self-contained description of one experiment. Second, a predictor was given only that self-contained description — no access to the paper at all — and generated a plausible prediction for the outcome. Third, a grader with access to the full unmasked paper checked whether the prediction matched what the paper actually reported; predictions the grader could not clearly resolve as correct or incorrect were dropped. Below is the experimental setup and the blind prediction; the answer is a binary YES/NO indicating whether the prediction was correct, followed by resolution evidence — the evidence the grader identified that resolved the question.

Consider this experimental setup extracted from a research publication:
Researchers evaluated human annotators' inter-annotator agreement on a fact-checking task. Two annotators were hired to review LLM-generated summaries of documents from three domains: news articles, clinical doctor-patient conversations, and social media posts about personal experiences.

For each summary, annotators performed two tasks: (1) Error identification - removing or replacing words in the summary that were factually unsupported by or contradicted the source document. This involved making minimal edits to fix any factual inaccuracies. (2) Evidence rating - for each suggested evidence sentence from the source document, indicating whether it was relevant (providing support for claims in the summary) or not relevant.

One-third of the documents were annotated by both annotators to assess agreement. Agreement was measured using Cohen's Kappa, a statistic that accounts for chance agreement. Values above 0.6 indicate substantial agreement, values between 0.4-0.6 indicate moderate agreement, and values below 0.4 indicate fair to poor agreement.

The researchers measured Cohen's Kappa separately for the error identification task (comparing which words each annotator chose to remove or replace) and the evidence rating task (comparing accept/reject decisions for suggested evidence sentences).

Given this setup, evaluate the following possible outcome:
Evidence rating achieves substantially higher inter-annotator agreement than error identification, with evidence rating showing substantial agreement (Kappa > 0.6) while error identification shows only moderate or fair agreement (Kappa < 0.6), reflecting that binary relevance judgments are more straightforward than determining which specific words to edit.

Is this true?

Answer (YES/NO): NO